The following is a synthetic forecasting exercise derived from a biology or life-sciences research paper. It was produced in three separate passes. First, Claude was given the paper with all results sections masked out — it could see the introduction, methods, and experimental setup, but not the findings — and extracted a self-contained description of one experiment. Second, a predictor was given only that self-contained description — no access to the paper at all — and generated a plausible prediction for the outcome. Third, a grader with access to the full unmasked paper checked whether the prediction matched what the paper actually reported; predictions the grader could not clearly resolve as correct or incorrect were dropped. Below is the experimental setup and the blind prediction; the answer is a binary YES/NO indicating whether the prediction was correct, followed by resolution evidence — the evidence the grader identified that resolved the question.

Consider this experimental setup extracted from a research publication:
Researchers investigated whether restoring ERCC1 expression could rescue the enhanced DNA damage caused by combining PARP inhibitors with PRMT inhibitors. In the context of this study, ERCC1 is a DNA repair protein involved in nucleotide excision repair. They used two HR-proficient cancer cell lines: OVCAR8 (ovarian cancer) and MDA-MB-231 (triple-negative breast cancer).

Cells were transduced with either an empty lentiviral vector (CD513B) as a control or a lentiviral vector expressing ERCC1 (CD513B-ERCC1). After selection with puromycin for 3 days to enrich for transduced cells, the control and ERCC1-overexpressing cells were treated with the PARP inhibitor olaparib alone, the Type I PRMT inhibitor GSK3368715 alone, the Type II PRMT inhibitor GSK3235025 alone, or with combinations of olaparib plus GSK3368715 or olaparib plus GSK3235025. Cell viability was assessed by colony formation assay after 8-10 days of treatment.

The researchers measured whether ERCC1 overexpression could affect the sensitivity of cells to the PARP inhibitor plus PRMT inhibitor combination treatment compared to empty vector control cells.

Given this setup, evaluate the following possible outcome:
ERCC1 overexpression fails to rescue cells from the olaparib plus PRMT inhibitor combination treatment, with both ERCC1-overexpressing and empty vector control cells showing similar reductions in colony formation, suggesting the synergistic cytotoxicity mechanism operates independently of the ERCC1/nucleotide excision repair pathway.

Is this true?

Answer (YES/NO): NO